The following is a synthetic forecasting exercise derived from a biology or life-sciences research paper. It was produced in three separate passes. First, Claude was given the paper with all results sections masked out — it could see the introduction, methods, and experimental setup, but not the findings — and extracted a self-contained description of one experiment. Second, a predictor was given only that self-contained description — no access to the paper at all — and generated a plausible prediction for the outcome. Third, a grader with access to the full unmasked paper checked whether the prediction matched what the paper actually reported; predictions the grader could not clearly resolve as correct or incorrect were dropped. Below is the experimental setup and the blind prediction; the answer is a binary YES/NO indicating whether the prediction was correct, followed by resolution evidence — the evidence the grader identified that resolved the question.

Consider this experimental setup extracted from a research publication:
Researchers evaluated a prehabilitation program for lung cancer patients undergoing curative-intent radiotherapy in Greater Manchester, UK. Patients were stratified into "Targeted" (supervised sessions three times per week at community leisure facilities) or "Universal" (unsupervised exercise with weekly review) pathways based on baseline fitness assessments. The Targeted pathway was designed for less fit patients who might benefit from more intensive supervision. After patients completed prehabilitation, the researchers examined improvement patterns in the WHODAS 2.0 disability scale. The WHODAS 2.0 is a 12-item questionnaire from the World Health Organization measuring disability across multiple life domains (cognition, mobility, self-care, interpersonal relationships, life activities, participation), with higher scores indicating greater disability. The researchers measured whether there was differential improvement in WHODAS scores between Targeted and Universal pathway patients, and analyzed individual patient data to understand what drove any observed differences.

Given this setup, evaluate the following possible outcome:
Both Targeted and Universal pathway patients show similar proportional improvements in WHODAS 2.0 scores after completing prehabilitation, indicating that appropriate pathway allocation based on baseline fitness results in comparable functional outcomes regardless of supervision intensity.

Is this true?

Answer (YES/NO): NO